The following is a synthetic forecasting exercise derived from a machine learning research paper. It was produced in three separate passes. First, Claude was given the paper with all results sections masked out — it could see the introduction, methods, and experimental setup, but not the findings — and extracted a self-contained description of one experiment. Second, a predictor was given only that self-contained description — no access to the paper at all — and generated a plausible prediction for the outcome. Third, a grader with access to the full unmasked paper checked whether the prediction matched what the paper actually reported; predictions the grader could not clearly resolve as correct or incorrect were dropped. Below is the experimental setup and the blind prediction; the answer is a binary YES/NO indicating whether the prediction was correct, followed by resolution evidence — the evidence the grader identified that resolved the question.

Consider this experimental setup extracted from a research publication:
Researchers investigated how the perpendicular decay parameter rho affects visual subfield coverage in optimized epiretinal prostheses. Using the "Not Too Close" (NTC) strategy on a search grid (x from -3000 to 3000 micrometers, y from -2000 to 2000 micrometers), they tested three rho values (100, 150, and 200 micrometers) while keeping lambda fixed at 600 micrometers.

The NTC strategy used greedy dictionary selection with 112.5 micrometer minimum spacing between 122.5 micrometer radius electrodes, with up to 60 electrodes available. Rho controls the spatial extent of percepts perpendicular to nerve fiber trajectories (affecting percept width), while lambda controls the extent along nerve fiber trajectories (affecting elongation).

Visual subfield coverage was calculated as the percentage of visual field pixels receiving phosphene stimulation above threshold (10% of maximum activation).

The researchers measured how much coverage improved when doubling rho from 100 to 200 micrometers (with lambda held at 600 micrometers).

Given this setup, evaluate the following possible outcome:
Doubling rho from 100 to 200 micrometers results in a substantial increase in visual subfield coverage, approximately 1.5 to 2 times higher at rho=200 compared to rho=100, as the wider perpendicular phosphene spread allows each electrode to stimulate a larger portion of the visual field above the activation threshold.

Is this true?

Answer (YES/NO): NO